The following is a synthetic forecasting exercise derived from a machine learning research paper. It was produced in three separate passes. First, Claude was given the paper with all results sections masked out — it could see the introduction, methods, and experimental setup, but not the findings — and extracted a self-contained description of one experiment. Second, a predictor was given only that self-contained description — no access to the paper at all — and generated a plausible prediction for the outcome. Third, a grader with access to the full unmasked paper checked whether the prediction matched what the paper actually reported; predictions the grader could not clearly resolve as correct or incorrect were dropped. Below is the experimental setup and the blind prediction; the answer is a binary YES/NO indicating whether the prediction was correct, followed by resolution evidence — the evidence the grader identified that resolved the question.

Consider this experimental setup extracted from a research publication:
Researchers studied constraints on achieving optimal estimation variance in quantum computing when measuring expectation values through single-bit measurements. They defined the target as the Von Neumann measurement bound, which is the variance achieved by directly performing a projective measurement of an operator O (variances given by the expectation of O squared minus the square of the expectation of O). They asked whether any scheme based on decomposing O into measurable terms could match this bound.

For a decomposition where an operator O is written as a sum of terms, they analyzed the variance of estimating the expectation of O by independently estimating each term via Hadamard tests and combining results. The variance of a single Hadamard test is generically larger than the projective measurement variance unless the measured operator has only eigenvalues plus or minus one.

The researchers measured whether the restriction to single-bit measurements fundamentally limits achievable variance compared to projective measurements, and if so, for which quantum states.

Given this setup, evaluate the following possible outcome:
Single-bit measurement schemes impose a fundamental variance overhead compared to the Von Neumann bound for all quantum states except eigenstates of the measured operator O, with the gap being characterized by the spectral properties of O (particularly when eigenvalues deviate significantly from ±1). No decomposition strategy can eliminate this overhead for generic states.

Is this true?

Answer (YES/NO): NO